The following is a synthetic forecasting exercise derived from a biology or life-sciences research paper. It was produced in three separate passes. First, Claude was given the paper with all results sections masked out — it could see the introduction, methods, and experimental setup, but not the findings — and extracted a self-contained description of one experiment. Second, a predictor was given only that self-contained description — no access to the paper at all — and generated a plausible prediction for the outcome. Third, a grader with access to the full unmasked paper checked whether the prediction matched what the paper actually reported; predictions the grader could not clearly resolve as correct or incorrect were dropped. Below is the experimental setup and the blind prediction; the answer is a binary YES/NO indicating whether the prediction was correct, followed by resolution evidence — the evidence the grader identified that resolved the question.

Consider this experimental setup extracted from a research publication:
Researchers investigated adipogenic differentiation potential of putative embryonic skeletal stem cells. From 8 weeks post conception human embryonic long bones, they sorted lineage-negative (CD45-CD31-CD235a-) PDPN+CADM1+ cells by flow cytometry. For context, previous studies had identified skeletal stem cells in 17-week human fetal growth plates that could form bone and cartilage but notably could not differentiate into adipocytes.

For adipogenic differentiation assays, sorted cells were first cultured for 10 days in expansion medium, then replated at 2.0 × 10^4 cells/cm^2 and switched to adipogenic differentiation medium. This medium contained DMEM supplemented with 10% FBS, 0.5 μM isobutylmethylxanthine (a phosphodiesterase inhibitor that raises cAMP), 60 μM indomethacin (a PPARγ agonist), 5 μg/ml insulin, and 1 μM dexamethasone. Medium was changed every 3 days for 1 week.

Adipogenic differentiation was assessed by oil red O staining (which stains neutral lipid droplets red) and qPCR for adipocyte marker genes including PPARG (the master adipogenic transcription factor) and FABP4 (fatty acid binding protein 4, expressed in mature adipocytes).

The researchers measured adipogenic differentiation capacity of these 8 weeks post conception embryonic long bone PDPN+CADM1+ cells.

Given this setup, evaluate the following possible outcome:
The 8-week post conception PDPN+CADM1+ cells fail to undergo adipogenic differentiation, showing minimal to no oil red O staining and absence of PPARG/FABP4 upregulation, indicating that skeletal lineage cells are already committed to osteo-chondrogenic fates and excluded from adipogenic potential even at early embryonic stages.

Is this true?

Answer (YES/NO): YES